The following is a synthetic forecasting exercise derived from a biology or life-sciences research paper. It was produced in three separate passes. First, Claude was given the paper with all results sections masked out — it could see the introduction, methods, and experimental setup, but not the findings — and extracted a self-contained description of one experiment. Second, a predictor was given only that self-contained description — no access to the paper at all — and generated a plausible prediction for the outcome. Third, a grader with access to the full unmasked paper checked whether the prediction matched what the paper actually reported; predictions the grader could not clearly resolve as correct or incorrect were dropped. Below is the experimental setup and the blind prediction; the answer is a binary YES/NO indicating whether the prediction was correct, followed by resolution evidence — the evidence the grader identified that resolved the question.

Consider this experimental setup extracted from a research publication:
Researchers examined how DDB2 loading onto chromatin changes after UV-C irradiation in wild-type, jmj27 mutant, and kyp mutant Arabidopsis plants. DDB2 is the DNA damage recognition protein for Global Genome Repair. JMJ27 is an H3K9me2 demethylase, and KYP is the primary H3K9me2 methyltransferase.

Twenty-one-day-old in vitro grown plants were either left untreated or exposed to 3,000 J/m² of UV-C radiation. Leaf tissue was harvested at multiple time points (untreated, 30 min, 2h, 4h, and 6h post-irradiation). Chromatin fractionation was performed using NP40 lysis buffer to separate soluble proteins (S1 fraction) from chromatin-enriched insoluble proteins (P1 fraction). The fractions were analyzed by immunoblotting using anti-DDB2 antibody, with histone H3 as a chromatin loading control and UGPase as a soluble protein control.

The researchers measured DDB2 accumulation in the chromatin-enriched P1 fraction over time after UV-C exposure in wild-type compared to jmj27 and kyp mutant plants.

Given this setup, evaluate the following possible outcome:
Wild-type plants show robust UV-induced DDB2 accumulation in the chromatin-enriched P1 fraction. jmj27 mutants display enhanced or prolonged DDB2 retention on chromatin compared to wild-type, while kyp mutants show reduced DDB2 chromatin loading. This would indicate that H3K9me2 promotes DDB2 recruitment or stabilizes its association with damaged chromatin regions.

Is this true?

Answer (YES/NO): NO